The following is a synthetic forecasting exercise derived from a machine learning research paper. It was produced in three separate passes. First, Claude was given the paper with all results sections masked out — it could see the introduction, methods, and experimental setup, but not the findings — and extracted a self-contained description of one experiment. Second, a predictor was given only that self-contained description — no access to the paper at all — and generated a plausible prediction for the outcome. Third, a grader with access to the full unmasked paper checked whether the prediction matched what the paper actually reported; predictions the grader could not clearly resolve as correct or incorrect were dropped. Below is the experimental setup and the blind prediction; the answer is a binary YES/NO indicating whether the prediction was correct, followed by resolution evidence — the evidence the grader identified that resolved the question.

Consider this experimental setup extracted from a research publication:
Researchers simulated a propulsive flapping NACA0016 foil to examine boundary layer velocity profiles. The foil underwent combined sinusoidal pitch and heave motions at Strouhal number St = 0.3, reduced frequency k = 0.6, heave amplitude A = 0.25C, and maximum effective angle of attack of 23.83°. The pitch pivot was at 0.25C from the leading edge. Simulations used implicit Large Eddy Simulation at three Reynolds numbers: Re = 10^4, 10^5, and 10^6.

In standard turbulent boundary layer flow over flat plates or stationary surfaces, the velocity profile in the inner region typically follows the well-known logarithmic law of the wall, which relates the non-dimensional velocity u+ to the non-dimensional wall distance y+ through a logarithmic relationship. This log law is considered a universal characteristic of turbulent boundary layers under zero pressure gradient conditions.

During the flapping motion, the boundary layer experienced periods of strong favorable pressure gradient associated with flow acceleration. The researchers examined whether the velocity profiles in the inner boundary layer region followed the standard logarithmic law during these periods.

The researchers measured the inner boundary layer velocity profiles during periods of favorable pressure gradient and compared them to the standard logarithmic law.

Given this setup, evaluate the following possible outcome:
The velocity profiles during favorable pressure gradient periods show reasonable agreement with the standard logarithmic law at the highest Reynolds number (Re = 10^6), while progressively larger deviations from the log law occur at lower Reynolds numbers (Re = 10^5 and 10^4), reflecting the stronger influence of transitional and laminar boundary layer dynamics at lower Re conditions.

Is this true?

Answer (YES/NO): NO